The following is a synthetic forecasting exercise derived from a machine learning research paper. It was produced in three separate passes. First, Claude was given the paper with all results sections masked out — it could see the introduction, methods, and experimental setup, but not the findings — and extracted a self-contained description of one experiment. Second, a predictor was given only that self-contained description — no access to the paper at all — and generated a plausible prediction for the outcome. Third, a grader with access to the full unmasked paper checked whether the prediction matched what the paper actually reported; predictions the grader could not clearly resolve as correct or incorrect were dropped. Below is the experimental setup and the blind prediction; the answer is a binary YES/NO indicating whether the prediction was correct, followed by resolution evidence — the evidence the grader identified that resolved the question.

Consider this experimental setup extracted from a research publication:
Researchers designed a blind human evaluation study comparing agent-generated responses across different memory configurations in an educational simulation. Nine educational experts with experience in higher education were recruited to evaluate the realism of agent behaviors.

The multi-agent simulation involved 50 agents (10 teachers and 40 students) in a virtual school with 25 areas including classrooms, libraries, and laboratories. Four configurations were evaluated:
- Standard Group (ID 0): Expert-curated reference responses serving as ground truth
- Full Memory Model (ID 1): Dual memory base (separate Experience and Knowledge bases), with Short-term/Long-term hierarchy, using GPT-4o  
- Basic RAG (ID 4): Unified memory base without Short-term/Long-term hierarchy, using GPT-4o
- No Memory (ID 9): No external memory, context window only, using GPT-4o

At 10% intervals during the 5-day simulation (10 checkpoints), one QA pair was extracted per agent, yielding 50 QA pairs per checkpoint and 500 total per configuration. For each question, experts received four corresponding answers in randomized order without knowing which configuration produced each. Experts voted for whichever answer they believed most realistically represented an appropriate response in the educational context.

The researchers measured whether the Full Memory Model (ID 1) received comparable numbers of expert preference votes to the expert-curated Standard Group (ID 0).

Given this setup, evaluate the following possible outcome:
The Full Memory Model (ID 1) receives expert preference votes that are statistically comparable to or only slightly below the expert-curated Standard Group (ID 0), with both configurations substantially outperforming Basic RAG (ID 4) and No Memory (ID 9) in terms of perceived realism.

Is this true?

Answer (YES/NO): YES